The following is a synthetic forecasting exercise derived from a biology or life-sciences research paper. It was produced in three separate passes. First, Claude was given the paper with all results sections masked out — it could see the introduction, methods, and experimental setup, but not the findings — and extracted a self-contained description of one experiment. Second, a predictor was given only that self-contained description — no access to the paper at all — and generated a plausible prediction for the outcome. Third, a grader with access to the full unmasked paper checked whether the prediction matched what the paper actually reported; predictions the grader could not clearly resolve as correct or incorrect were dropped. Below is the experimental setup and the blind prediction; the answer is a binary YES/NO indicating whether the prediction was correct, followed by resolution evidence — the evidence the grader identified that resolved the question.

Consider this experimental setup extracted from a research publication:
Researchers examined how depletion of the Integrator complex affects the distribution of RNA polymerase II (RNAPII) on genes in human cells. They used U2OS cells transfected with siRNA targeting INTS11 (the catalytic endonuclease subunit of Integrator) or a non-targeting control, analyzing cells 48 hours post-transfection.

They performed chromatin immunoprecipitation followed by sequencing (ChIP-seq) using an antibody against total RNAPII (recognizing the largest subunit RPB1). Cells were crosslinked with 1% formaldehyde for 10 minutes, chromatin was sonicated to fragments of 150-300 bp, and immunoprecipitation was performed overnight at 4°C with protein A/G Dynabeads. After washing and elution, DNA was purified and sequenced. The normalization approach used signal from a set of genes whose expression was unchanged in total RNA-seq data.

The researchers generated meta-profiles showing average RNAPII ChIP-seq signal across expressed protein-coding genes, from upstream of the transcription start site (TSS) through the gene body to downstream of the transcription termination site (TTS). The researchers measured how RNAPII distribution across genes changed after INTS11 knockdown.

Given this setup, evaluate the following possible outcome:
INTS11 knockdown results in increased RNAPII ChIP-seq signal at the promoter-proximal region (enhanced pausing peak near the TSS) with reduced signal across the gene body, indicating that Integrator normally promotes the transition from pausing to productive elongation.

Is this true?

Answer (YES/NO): NO